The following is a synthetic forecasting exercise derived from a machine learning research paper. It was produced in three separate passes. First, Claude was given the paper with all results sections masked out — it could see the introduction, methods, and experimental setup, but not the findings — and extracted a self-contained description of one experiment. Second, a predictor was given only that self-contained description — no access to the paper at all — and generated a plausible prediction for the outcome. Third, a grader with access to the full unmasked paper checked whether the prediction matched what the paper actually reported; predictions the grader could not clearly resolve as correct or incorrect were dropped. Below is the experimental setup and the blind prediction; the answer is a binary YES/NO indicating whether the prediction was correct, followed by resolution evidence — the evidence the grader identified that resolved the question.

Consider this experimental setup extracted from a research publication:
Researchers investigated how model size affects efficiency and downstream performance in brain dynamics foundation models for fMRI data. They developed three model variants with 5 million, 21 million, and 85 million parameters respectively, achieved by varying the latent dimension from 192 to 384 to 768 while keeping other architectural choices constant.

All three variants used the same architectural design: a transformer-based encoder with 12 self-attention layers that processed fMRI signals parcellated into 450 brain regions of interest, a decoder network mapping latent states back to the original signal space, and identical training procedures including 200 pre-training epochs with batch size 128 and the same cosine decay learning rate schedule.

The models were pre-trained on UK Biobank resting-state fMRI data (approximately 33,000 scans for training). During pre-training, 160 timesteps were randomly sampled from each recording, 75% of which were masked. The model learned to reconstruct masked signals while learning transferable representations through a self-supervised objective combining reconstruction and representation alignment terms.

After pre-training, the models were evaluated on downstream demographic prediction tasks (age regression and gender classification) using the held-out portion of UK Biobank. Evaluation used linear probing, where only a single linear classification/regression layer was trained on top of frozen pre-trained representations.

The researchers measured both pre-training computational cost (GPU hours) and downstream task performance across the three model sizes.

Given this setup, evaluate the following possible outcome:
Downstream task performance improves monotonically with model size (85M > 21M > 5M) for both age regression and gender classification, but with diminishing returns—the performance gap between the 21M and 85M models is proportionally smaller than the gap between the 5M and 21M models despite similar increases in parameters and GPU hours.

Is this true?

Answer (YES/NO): YES